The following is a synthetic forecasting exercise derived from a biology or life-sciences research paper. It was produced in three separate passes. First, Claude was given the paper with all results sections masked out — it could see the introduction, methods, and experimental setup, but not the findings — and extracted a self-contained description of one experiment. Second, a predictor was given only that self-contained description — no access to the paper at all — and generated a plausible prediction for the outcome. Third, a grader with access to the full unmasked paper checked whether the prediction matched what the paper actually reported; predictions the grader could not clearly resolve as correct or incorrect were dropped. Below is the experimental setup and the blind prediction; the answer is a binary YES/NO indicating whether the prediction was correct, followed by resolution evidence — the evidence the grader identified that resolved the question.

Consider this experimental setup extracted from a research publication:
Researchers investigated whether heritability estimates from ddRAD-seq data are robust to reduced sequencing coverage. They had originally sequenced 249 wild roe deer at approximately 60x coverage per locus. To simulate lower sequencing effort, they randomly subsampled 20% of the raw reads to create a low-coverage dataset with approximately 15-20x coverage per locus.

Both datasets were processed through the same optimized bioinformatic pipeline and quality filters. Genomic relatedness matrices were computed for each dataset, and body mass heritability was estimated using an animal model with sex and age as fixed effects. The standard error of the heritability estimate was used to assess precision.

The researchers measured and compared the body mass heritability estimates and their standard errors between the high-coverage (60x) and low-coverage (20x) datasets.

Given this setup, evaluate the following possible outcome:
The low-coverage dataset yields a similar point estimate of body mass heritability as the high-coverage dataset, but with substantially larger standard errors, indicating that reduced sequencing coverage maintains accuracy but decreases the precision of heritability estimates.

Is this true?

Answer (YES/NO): NO